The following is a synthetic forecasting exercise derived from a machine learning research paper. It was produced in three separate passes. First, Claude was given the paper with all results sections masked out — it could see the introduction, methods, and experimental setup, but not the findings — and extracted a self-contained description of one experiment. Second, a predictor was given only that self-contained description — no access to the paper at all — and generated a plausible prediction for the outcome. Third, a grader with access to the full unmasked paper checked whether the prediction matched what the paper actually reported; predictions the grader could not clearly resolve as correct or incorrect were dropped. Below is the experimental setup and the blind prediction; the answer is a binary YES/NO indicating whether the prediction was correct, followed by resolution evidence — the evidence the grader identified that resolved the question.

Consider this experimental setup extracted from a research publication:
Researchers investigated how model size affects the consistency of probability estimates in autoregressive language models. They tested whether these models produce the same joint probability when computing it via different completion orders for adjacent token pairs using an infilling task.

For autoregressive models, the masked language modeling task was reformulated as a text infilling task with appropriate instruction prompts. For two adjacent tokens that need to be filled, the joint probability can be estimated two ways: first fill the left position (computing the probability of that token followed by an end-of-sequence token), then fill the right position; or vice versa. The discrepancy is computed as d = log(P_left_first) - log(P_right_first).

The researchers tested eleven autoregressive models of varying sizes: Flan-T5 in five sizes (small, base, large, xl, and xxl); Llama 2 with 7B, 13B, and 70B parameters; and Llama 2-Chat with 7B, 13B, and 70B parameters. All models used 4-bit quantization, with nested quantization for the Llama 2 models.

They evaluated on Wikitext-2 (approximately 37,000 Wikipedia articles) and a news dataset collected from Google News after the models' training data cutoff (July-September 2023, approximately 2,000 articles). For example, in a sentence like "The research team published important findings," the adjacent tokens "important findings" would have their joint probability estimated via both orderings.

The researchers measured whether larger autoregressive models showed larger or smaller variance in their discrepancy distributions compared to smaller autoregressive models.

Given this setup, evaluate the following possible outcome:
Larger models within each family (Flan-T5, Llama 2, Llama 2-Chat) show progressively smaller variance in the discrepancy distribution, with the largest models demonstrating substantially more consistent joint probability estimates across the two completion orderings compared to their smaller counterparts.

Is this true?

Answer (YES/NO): NO